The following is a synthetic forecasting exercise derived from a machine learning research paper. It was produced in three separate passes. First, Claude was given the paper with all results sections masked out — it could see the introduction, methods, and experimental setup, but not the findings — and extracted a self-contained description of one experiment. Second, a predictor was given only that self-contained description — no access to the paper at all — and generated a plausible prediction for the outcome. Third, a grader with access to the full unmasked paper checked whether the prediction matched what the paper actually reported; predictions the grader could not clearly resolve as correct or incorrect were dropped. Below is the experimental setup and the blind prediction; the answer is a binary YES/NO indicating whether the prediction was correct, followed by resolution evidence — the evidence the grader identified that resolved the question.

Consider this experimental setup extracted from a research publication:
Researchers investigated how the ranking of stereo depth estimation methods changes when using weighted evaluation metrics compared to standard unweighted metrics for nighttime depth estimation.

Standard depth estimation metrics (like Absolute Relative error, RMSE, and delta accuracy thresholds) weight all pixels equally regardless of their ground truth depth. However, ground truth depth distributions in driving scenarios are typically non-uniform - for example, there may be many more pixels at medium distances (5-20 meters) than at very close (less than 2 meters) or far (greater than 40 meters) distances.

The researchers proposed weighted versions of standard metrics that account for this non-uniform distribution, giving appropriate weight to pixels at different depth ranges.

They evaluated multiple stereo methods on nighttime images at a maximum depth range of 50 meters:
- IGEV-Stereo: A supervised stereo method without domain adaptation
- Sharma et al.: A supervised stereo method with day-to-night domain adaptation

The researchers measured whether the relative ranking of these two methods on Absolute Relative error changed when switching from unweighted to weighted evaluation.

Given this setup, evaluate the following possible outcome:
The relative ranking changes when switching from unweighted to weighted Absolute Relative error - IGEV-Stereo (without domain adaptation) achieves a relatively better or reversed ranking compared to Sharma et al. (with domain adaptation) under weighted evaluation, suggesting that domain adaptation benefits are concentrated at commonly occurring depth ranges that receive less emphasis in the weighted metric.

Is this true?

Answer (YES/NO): NO